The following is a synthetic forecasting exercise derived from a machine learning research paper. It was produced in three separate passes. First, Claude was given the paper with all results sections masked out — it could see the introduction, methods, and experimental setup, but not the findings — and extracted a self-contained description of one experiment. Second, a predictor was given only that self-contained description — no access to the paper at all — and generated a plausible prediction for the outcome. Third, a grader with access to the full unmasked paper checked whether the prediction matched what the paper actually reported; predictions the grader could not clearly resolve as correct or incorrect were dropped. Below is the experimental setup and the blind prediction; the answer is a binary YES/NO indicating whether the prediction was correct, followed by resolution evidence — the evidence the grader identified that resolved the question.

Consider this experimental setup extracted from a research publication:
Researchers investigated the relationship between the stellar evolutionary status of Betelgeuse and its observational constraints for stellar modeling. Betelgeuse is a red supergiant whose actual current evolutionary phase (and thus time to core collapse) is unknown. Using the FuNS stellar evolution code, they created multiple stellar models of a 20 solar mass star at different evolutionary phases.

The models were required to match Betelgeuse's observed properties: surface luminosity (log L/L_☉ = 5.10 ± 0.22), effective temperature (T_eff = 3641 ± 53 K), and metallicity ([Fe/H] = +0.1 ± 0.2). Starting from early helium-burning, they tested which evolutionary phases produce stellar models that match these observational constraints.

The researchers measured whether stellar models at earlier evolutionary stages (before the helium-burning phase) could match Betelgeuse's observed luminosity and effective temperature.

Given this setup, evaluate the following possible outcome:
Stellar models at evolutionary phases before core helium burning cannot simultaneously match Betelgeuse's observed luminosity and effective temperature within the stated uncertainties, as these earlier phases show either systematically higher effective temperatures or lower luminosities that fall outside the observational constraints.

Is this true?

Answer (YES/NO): YES